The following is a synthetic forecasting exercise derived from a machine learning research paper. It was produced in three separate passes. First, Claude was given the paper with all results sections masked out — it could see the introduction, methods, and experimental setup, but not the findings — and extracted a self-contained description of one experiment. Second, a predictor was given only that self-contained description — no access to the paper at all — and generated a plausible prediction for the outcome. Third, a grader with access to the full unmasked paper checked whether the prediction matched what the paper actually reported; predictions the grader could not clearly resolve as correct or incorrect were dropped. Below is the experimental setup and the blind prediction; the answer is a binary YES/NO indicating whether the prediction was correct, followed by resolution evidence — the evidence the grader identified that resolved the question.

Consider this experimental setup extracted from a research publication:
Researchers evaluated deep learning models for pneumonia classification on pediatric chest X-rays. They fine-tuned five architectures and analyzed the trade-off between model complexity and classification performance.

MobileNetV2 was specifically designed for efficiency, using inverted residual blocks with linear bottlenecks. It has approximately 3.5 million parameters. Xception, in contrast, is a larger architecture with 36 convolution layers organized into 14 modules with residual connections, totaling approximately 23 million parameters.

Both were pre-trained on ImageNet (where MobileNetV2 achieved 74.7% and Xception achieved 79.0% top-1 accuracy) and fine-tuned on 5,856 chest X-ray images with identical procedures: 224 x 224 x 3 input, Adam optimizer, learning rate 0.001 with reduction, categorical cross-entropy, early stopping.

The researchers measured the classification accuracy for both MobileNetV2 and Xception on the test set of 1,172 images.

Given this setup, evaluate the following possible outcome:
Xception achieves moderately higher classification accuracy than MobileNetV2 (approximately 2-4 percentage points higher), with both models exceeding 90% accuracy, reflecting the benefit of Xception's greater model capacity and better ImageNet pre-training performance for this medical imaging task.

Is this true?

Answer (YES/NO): NO